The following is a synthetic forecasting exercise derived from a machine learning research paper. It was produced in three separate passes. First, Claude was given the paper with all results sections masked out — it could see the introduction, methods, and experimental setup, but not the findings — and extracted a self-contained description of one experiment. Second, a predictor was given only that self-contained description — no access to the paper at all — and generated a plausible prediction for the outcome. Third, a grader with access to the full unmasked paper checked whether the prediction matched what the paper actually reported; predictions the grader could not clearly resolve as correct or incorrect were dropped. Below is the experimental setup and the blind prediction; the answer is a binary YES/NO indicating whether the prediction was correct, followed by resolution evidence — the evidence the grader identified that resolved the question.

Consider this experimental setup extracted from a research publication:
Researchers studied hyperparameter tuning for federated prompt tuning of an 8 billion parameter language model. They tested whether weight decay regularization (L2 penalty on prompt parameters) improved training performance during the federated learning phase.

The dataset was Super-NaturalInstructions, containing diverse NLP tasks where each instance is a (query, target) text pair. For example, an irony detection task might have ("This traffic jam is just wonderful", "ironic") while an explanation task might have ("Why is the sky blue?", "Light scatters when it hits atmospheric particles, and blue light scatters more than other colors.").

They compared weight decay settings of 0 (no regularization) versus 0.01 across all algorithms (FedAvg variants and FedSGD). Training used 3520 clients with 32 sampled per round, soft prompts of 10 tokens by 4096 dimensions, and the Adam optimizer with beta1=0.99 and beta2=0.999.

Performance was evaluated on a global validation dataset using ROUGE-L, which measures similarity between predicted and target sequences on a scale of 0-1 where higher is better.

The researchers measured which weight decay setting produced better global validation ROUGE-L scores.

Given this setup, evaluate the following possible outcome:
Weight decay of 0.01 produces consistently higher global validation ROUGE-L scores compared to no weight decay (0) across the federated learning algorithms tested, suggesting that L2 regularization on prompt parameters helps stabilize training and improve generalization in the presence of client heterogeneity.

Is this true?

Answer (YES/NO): NO